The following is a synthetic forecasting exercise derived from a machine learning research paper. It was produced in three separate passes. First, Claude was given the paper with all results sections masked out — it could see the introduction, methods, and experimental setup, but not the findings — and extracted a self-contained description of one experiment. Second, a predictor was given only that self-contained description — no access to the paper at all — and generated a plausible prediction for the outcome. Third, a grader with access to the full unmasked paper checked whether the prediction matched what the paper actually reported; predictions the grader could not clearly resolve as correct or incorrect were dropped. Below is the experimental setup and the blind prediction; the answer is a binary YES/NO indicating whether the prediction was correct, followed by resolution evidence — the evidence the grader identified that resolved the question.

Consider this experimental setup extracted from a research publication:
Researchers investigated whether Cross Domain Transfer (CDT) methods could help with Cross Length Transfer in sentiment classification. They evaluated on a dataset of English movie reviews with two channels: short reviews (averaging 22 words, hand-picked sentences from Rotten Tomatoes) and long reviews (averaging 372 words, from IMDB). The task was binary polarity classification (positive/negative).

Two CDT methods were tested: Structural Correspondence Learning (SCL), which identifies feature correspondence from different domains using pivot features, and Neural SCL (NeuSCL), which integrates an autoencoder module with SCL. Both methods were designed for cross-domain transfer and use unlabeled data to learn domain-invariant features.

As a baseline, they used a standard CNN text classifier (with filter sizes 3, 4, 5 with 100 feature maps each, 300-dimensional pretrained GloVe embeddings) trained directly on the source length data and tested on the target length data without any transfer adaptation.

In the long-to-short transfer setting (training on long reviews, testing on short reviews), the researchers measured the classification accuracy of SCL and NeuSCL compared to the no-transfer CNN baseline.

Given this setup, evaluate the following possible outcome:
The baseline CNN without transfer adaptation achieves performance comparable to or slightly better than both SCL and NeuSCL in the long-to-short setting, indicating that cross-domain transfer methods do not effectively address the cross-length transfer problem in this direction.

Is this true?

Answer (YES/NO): NO